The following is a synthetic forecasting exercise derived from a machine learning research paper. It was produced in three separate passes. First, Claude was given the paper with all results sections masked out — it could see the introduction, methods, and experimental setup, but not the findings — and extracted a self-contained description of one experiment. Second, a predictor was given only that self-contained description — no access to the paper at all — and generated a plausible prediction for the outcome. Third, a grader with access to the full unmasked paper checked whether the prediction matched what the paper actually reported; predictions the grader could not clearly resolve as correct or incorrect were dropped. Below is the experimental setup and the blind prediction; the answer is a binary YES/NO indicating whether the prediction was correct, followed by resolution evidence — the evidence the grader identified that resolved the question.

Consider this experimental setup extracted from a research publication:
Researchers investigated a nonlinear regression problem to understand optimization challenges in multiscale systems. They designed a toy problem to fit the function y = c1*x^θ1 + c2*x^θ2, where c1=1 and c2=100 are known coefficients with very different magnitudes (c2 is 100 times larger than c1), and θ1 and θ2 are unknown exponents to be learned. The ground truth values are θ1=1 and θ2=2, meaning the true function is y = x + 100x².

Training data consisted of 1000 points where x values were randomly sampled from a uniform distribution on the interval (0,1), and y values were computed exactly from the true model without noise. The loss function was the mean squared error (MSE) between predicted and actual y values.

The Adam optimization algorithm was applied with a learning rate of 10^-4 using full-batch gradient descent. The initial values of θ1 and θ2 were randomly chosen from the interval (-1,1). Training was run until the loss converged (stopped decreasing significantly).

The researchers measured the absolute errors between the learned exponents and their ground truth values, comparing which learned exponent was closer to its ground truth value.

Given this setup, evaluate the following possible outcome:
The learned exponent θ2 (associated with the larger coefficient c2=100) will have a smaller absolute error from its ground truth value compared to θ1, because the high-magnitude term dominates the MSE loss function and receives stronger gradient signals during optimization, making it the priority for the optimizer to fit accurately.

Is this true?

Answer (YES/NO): YES